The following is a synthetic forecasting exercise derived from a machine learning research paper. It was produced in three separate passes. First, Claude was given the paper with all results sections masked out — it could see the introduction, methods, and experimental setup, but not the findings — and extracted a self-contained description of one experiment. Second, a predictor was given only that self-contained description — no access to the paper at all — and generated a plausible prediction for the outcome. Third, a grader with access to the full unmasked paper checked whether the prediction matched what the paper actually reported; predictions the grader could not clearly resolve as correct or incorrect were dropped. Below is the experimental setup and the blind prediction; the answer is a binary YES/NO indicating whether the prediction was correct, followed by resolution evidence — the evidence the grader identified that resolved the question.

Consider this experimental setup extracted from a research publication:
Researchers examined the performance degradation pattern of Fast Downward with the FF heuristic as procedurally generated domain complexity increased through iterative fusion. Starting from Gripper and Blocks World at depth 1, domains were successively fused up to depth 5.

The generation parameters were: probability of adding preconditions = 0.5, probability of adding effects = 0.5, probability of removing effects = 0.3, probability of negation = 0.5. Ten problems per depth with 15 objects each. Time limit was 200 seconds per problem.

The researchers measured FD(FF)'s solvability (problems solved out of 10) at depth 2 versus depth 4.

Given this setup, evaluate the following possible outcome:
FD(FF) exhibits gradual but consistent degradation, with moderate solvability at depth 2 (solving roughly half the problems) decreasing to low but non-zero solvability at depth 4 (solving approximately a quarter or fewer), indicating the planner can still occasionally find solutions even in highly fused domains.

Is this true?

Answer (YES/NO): NO